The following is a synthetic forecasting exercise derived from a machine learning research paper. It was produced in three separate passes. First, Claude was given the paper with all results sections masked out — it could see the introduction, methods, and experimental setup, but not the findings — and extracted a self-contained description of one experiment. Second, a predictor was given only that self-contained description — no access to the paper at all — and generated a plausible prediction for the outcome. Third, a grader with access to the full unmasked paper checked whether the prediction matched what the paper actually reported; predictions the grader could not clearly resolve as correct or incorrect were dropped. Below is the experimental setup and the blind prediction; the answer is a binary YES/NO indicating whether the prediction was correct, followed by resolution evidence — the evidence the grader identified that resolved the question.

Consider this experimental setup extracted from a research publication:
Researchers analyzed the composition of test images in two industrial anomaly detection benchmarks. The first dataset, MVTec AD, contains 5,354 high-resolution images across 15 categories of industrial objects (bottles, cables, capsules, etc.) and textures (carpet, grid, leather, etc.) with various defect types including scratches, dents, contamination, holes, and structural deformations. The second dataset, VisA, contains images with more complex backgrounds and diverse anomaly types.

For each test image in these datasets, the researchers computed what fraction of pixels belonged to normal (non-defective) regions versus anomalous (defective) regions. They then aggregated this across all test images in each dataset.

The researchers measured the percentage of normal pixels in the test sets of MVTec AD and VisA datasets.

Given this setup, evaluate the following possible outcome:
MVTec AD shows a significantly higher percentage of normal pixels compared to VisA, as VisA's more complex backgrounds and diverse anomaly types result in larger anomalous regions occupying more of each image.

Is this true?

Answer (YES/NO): NO